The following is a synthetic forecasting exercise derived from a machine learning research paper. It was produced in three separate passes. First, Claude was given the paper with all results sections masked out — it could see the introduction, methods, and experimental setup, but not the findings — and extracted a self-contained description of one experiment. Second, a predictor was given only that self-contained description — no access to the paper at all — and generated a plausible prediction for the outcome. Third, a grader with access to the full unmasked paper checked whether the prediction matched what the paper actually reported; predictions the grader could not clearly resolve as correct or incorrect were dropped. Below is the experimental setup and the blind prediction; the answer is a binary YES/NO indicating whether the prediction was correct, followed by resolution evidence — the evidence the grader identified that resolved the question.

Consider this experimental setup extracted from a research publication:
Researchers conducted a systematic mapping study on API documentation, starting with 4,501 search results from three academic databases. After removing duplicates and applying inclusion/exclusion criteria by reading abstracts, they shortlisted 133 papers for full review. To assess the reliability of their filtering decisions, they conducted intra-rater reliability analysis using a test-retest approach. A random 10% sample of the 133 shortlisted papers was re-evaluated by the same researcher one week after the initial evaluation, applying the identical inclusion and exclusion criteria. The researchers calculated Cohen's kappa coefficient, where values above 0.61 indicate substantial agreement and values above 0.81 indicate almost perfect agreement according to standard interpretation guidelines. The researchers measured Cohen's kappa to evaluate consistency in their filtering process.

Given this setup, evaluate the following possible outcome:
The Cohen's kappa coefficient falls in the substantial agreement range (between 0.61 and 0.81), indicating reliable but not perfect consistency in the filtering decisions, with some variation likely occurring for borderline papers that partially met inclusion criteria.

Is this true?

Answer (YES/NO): YES